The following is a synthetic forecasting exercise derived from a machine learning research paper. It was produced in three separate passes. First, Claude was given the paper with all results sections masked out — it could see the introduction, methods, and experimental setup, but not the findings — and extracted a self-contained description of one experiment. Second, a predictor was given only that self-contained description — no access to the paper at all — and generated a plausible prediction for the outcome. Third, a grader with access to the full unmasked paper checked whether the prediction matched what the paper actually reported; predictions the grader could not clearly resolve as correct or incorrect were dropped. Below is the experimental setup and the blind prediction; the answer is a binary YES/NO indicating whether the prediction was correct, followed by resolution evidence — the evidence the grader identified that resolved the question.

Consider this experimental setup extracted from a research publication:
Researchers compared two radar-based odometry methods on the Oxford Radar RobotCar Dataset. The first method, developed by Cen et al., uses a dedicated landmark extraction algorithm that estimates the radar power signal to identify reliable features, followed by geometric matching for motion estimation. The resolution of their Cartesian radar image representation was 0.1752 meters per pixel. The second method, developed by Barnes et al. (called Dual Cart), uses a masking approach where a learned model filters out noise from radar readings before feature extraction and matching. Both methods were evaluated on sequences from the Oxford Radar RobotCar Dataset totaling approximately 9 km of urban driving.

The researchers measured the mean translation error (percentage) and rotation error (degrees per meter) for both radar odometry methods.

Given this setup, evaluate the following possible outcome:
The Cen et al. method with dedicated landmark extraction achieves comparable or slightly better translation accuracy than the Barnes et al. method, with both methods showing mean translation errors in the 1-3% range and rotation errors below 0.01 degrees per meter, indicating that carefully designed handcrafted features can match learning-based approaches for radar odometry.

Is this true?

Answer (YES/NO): NO